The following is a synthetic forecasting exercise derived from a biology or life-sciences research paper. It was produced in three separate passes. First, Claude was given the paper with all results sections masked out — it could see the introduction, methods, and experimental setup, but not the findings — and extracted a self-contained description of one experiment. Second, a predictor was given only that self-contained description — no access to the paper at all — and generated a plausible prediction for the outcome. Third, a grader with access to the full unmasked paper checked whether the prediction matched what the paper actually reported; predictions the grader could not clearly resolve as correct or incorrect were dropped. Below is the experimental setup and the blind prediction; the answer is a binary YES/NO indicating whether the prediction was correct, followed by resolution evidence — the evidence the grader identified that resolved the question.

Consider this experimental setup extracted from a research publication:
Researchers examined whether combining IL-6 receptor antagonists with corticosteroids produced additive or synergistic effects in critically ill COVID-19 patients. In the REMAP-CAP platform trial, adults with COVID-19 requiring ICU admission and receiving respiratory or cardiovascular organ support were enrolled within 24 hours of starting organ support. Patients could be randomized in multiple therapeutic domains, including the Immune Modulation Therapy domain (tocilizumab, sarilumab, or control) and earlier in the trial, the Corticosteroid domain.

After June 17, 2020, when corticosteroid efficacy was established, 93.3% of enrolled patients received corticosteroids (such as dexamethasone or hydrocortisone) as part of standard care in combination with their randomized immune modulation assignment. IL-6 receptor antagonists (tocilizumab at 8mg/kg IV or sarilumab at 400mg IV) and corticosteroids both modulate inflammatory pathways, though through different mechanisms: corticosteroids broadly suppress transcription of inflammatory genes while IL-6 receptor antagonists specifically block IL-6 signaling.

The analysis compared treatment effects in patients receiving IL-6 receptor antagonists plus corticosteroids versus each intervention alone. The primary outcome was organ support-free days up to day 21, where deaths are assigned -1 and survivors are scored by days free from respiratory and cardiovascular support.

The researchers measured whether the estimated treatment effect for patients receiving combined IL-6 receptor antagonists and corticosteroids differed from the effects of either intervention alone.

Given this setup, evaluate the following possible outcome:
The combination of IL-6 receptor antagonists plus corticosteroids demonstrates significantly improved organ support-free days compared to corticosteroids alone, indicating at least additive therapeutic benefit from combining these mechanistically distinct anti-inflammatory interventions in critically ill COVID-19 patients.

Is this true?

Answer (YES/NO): YES